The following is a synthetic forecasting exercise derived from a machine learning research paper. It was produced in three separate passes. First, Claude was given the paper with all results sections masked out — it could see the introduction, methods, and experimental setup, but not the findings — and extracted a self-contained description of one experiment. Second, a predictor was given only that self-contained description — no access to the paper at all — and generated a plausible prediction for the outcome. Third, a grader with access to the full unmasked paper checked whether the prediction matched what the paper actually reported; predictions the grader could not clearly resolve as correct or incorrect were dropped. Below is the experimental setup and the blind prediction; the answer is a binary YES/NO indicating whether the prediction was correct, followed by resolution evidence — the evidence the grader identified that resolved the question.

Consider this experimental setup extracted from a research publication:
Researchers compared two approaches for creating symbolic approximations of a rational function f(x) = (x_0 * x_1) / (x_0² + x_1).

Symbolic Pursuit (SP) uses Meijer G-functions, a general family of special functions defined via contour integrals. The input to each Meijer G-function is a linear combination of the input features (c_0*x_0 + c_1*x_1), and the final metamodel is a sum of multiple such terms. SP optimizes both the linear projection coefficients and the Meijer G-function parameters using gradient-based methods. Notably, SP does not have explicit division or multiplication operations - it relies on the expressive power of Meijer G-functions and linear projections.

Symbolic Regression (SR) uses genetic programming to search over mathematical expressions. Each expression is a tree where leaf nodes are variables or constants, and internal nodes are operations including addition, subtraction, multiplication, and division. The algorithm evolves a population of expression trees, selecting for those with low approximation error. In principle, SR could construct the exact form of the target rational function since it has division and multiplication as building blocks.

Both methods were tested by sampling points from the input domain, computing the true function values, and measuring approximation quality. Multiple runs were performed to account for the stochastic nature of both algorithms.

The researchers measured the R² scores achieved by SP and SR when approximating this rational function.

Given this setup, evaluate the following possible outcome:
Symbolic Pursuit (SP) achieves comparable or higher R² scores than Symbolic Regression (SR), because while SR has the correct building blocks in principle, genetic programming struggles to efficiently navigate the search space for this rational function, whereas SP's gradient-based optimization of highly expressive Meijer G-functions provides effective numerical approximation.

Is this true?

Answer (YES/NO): YES